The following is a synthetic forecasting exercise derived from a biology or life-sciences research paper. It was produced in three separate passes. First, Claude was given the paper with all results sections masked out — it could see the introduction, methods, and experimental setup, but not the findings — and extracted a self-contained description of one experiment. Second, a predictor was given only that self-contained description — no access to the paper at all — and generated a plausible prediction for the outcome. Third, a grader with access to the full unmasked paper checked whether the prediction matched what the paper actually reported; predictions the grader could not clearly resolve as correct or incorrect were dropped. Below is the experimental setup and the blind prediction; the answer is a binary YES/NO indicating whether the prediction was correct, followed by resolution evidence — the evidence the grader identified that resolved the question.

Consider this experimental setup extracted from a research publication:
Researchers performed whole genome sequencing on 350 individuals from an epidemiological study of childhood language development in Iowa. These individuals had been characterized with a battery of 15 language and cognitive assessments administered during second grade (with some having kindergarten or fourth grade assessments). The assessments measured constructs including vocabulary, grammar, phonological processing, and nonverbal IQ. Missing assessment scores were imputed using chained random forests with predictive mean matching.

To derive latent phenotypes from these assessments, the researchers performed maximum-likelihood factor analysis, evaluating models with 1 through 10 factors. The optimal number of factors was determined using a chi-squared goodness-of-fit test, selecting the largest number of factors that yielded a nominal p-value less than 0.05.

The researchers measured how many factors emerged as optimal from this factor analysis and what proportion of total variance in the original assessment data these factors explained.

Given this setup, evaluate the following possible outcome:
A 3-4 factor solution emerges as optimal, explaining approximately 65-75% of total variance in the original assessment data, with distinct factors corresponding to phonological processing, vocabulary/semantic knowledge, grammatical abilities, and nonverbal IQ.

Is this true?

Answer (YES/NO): NO